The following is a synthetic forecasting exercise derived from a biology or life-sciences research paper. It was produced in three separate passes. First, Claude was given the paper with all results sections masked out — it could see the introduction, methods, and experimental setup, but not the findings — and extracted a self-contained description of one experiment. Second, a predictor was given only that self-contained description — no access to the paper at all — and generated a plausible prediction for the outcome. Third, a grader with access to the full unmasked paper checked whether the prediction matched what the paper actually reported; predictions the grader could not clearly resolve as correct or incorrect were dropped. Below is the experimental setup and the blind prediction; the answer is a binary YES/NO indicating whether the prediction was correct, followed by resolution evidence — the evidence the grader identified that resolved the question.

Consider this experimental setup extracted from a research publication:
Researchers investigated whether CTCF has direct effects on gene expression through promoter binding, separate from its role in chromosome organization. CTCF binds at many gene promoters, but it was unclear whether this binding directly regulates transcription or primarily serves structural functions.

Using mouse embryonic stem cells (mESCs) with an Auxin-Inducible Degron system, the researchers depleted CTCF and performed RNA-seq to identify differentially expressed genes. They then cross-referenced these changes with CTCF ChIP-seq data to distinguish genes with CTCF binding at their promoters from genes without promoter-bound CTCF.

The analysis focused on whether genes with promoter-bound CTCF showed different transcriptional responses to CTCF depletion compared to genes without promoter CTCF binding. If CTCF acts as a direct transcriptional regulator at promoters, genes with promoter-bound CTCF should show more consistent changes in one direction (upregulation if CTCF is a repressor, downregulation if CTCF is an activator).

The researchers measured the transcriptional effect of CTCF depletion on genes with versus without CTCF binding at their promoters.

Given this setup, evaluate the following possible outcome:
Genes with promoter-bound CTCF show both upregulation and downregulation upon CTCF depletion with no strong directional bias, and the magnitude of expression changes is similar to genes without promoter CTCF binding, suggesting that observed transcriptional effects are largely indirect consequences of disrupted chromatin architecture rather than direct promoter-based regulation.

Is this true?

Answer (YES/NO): NO